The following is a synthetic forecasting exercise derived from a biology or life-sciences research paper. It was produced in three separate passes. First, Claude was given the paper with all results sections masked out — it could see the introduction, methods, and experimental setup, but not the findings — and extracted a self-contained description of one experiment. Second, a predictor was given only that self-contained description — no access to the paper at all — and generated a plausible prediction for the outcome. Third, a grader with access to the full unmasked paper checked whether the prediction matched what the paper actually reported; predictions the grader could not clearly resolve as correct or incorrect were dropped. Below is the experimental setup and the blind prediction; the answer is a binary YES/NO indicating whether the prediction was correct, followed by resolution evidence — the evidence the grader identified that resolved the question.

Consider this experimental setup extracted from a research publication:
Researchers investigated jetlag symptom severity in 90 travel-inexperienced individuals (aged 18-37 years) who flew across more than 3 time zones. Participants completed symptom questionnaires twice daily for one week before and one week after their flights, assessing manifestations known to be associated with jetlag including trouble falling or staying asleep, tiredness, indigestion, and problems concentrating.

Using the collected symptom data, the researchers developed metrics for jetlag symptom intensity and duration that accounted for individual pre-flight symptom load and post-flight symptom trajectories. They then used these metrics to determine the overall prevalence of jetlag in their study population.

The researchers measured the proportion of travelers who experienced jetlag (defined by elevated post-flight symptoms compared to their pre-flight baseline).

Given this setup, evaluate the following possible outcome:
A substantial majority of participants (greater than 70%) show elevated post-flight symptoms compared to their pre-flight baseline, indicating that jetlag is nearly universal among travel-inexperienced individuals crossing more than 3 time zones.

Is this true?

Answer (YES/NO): NO